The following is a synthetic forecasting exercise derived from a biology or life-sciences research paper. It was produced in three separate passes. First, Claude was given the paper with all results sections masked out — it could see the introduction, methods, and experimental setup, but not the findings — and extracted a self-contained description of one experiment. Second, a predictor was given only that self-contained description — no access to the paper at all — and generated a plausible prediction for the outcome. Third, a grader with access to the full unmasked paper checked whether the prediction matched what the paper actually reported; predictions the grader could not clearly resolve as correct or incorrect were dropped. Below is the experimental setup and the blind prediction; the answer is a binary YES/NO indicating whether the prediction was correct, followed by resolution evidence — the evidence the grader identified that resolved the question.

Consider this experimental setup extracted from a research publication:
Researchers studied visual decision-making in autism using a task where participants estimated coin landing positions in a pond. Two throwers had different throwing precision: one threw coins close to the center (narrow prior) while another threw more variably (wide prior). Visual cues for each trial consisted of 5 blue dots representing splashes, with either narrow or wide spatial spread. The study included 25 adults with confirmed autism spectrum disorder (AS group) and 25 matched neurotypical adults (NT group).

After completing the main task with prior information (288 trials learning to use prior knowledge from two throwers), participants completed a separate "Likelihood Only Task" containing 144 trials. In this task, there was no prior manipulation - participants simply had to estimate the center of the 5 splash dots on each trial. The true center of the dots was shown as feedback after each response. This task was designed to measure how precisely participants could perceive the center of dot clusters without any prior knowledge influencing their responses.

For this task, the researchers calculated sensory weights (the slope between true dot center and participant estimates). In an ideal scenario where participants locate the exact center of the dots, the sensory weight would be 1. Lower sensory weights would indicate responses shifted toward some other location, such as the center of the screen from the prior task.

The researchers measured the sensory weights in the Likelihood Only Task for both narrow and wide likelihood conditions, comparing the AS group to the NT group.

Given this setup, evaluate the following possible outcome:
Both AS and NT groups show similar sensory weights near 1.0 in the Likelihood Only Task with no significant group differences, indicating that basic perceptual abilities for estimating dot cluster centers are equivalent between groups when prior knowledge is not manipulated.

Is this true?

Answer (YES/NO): NO